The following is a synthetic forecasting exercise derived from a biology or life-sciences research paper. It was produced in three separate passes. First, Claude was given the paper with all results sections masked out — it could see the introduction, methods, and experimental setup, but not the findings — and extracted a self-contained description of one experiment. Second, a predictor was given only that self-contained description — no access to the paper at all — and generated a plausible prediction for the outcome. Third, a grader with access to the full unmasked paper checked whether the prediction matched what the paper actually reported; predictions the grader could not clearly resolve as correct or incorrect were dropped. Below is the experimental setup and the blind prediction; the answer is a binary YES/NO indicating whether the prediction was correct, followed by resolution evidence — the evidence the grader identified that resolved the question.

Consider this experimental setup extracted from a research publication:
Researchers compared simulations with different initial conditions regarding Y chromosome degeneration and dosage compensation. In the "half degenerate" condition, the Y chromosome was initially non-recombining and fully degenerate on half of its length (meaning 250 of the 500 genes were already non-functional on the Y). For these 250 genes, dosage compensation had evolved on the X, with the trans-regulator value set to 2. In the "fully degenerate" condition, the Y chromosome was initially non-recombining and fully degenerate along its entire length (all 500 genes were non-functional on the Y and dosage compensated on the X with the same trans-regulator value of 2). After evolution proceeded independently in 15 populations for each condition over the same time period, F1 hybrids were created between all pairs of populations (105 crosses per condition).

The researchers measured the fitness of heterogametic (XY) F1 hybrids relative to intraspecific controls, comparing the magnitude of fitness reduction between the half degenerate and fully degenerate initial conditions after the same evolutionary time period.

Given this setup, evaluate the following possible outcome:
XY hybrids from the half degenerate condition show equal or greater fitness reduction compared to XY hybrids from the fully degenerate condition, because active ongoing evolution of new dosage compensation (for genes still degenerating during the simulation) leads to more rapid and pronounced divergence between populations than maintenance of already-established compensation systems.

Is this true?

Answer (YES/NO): NO